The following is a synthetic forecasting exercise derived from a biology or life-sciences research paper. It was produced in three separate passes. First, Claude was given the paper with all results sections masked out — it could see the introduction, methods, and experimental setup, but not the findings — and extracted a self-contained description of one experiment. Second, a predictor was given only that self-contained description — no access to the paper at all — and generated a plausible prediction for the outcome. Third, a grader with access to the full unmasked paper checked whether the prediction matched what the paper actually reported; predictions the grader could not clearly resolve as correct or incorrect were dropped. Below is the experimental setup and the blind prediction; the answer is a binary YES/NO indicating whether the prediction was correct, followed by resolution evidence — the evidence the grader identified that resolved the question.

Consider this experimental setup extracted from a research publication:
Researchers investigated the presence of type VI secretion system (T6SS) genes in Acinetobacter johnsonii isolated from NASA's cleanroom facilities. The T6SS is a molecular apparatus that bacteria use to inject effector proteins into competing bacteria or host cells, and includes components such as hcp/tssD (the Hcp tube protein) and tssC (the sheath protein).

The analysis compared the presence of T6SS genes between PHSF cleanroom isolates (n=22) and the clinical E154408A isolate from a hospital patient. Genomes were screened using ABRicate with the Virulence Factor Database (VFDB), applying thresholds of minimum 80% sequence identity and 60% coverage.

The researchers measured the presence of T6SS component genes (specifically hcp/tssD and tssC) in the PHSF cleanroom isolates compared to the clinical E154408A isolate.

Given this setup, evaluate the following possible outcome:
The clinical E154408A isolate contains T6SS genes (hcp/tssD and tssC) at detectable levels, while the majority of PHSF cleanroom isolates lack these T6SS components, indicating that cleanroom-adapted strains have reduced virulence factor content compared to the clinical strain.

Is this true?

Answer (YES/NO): NO